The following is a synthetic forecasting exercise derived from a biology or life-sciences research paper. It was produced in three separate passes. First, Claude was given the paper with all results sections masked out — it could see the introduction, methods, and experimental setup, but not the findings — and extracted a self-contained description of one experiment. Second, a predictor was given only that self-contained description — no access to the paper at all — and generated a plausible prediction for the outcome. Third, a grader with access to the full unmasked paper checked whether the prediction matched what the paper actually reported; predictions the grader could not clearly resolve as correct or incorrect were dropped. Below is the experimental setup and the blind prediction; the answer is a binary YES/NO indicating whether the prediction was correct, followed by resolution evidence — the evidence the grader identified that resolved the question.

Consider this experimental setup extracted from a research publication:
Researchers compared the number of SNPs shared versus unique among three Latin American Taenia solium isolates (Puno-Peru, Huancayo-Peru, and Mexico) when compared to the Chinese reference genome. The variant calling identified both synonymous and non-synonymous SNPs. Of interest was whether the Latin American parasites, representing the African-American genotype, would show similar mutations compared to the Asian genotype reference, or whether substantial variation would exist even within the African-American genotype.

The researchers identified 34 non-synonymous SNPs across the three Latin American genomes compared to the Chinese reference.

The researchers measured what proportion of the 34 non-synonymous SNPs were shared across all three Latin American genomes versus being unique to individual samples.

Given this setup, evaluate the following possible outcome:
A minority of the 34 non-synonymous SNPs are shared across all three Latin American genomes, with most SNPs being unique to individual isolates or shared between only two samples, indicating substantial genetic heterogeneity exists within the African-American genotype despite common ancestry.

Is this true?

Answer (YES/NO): NO